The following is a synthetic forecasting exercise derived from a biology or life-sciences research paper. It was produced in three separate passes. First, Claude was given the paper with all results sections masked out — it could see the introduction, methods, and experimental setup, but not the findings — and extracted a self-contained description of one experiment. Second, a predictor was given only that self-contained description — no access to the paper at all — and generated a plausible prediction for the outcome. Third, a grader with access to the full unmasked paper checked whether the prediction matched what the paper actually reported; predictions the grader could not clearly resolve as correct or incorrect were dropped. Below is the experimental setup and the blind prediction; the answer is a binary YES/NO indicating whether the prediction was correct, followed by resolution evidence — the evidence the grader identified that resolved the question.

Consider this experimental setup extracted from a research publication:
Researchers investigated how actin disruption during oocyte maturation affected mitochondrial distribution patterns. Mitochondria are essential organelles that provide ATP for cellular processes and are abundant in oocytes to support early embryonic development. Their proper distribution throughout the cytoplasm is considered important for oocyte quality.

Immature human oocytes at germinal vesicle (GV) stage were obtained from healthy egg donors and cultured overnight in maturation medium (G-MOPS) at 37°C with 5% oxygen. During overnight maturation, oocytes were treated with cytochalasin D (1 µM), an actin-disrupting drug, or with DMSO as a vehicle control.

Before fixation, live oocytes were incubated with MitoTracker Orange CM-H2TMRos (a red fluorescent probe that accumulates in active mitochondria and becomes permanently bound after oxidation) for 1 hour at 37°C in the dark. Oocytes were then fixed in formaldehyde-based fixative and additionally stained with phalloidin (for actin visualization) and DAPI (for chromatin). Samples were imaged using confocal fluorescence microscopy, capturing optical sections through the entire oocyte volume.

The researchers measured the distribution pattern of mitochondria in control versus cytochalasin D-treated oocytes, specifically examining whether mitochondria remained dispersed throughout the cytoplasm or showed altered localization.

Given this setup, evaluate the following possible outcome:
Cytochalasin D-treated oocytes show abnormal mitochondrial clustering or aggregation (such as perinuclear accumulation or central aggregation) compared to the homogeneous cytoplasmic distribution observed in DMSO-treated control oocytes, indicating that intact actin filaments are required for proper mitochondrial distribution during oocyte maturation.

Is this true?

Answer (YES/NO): YES